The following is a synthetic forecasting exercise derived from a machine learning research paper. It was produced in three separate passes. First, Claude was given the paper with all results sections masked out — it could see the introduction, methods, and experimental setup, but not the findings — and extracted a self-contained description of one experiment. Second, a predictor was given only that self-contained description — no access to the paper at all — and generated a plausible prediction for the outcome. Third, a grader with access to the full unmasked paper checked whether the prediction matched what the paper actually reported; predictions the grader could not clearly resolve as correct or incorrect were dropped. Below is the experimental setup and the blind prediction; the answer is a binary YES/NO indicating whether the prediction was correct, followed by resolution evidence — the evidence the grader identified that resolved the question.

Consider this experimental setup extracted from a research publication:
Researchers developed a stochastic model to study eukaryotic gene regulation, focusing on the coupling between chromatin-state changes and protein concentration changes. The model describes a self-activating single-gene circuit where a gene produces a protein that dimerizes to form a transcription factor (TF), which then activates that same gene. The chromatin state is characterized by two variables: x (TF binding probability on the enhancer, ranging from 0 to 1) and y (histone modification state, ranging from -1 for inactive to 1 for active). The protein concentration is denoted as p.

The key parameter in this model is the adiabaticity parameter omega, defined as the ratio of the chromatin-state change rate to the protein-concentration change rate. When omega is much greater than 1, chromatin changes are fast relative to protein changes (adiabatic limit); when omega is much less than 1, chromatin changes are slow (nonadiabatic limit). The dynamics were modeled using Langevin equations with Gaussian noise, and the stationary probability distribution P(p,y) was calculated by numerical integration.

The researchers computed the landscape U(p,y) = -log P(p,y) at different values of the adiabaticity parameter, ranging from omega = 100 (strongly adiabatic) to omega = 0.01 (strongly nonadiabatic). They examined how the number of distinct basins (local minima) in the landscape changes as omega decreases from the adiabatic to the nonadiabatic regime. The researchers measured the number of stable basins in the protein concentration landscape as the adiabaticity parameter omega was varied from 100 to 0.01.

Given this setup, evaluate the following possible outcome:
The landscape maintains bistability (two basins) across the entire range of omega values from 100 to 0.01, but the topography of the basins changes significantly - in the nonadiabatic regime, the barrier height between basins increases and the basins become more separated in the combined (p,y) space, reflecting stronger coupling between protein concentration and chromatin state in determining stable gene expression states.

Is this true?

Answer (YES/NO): NO